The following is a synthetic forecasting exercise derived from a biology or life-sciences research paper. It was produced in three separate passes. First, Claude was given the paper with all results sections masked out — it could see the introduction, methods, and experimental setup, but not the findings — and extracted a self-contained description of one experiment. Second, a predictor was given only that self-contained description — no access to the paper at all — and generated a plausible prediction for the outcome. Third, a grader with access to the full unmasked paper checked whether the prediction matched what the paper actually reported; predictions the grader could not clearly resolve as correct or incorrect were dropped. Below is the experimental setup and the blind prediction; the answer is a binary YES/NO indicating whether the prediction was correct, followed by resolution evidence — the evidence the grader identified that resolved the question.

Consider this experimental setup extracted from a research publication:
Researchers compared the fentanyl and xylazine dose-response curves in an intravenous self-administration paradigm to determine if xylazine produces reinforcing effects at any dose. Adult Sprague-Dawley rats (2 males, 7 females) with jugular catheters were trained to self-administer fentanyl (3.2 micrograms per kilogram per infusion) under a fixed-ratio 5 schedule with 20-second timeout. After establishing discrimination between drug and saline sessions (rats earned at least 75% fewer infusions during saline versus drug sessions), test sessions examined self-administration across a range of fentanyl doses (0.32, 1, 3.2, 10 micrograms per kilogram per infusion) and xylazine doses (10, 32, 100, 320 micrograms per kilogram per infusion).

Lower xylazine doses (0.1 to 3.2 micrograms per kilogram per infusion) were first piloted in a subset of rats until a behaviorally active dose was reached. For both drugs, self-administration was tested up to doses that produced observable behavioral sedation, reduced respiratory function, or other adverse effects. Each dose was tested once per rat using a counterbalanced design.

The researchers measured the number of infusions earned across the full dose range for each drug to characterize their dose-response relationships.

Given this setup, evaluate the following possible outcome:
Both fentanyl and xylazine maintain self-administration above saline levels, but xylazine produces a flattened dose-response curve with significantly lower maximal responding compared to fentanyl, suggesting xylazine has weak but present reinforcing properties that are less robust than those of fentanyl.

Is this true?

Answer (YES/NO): NO